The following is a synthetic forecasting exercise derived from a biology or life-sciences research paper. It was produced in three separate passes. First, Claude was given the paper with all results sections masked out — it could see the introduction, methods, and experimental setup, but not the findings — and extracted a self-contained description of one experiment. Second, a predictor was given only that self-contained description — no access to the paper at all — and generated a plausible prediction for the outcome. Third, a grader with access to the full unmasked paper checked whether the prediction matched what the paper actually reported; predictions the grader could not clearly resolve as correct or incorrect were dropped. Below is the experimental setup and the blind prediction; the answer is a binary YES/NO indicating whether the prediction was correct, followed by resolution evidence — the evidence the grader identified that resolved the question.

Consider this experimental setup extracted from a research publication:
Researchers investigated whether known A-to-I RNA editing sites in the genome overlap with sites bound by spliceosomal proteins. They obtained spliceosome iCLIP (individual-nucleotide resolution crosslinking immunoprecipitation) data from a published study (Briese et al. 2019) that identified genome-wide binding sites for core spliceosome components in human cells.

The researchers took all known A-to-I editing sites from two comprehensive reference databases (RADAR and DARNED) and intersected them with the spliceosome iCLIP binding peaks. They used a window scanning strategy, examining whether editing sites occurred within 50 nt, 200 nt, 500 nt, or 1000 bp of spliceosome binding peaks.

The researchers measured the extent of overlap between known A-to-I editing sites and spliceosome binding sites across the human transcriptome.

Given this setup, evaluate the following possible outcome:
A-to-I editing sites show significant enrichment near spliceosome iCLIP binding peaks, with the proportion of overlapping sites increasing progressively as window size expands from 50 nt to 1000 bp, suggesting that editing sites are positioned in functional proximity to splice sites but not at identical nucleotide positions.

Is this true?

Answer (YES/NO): NO